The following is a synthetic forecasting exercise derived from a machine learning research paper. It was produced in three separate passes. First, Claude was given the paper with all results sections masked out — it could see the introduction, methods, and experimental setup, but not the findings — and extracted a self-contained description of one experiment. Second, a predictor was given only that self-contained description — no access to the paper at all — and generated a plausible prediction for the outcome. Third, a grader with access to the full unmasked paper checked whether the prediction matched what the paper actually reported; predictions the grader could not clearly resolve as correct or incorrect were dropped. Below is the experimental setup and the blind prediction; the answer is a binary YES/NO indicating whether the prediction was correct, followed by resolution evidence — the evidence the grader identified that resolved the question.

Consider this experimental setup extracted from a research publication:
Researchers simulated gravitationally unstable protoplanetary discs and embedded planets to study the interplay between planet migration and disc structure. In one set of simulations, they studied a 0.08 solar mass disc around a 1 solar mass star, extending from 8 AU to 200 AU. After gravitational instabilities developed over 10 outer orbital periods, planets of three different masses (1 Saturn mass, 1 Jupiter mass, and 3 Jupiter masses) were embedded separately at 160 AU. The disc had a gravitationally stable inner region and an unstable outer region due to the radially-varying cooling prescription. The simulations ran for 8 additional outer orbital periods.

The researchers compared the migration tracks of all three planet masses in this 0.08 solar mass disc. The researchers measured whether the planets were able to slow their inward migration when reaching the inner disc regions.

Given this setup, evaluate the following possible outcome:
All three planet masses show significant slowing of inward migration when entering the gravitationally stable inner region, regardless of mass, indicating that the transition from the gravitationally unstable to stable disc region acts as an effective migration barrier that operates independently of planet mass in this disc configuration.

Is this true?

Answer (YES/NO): NO